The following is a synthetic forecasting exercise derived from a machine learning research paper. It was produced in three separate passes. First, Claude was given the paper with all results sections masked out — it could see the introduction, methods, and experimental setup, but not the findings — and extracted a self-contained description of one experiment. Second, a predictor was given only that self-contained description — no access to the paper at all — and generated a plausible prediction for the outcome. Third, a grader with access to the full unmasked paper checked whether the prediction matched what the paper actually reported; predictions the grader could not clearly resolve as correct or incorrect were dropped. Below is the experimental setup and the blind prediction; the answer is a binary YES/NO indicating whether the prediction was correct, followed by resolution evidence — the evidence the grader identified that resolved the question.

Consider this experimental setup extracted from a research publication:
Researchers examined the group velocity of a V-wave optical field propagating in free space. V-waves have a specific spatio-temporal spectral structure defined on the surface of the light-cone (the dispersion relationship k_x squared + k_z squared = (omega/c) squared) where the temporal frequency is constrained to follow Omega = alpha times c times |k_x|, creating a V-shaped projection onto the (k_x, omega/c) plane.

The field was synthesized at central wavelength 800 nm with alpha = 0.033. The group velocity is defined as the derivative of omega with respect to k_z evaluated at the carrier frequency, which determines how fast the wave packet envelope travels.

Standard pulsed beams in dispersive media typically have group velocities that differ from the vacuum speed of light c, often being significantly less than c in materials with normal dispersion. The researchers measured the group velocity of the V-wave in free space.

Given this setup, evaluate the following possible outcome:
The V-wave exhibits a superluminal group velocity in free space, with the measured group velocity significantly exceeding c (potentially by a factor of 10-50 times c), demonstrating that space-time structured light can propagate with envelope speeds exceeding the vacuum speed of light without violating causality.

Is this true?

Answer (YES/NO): NO